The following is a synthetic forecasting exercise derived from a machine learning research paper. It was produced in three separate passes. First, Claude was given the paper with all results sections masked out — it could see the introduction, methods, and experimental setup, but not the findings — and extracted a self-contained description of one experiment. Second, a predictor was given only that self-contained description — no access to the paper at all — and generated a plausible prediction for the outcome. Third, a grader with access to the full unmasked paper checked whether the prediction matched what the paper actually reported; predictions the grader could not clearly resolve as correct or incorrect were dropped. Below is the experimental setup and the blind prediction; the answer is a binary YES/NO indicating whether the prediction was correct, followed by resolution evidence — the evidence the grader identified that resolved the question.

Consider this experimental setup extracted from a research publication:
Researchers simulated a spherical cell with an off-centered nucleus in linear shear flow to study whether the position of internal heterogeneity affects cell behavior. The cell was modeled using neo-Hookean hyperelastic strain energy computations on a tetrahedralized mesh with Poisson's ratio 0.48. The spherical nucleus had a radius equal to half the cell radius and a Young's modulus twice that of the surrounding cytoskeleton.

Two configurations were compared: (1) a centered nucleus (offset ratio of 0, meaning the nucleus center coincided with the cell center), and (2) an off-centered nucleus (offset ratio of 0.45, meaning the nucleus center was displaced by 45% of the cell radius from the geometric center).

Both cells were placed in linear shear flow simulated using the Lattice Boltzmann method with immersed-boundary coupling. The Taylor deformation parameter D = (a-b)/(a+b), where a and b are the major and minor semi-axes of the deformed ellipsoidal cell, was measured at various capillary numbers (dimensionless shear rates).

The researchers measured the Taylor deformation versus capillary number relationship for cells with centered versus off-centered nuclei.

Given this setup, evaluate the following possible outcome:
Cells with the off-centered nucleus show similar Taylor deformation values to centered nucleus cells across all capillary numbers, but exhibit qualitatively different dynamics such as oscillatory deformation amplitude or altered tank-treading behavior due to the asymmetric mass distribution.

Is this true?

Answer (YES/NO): YES